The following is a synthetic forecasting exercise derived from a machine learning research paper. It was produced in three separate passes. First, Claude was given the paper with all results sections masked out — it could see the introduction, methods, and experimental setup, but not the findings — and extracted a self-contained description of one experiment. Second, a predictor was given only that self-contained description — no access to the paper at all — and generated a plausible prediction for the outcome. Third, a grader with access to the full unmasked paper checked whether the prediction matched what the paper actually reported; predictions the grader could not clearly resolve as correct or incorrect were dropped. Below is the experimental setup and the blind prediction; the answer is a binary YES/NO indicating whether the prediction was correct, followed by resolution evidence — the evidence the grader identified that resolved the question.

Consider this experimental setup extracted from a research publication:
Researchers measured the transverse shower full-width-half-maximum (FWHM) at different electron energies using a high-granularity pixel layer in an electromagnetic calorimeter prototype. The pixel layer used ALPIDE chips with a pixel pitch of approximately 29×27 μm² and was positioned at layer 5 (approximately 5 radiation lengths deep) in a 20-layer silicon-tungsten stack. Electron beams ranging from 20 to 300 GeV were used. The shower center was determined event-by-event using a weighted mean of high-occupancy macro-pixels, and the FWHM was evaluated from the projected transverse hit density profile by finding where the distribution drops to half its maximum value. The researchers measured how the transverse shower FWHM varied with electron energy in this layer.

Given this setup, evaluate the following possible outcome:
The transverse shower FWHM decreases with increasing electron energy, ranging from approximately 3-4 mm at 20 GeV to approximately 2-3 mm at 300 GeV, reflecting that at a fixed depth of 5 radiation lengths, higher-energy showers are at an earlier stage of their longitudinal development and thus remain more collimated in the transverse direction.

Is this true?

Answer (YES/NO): NO